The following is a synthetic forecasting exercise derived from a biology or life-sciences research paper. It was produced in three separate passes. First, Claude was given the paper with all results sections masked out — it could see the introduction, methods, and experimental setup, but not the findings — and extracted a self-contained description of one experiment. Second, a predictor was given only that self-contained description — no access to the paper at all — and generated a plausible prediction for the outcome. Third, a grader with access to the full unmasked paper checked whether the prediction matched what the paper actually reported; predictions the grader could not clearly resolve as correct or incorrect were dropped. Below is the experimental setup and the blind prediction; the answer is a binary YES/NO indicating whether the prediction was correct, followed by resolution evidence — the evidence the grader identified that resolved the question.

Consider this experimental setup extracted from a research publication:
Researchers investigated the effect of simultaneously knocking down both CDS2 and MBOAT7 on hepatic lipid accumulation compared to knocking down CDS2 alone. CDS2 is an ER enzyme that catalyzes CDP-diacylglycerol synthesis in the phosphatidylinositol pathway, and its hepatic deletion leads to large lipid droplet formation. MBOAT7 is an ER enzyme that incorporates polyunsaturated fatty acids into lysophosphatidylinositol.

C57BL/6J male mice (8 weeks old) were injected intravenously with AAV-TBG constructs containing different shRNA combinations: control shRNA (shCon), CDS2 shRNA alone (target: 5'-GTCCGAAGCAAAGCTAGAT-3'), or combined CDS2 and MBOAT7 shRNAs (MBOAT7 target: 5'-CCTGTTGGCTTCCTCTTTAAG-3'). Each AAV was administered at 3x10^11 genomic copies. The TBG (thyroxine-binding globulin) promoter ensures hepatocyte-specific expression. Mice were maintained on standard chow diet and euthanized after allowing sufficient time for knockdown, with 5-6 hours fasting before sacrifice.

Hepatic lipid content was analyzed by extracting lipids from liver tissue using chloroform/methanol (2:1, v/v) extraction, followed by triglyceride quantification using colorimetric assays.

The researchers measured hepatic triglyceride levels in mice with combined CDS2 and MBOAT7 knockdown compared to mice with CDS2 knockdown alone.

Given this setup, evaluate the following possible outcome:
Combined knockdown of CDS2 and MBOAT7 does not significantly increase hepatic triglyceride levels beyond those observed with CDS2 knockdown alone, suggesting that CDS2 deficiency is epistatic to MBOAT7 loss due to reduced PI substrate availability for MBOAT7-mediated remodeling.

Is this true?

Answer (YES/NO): YES